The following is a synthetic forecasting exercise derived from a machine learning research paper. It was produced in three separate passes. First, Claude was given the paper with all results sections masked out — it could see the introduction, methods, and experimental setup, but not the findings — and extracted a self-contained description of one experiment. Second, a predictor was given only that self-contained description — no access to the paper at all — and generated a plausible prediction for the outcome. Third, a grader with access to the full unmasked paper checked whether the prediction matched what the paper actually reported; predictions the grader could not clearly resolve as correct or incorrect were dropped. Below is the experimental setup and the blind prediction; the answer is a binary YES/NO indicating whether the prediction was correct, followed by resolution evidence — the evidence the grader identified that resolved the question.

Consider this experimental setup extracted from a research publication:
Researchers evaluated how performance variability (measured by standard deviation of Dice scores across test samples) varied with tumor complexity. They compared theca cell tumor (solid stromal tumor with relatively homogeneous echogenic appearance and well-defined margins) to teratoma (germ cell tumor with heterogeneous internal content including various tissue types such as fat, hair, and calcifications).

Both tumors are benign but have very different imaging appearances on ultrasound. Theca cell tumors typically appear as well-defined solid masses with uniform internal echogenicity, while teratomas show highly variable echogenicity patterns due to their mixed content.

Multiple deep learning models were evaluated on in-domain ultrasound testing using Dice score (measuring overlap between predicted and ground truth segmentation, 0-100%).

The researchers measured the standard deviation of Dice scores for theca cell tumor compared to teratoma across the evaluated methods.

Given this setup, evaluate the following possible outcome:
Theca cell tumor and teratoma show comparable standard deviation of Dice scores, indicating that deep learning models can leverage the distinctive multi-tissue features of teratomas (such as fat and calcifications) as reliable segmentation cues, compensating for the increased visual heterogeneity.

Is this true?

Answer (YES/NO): NO